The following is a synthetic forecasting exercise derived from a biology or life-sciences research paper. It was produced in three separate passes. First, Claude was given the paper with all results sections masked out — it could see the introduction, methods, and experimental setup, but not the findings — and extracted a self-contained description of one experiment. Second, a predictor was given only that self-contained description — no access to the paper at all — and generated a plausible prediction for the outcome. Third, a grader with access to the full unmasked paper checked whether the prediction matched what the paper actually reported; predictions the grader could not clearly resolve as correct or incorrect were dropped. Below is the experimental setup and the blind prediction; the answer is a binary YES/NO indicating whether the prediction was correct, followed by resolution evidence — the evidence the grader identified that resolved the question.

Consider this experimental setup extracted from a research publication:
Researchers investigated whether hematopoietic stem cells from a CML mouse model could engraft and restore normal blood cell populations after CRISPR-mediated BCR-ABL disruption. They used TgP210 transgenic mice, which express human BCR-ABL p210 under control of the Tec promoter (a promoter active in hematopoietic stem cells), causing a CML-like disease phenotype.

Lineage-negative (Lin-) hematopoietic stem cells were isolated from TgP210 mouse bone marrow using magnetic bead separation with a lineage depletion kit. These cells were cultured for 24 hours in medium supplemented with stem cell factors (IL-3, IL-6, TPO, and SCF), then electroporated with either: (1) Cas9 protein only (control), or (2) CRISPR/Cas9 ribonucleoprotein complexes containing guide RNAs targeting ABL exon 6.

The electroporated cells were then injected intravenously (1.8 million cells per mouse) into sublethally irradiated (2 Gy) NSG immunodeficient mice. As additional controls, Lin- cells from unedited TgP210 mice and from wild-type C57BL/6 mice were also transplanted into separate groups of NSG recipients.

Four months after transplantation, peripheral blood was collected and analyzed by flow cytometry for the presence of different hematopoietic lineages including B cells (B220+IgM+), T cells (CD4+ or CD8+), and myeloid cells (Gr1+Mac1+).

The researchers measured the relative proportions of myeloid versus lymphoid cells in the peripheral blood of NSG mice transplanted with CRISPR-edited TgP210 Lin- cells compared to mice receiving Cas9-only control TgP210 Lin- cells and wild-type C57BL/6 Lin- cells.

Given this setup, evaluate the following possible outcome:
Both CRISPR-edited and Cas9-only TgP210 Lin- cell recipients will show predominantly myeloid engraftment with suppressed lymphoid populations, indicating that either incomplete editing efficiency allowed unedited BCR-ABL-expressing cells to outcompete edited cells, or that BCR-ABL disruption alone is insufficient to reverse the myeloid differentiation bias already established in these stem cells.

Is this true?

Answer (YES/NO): NO